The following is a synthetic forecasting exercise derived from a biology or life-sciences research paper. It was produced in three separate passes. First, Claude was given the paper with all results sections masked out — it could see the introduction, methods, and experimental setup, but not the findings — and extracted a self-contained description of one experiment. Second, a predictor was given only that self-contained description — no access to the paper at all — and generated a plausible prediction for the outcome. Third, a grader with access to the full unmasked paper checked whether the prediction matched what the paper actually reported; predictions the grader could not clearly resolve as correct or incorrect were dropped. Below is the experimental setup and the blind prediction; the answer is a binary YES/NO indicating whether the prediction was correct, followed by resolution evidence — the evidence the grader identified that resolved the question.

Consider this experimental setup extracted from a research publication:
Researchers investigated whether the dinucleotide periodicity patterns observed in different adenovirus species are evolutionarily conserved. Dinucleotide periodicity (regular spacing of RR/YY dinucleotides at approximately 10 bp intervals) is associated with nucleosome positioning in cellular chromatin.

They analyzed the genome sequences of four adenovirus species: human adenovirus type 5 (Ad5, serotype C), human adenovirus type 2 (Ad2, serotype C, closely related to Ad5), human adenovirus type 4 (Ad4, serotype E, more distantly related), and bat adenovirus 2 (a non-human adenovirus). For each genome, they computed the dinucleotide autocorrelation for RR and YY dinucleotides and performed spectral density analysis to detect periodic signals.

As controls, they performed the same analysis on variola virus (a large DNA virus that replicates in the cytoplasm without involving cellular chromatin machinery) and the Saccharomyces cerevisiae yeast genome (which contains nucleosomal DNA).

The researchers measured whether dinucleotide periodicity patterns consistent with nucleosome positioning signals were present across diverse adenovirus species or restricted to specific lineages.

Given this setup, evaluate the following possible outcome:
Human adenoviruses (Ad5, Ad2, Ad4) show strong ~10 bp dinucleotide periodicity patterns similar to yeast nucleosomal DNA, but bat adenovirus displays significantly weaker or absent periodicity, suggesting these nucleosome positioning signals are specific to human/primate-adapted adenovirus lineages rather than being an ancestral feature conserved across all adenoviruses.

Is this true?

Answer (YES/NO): NO